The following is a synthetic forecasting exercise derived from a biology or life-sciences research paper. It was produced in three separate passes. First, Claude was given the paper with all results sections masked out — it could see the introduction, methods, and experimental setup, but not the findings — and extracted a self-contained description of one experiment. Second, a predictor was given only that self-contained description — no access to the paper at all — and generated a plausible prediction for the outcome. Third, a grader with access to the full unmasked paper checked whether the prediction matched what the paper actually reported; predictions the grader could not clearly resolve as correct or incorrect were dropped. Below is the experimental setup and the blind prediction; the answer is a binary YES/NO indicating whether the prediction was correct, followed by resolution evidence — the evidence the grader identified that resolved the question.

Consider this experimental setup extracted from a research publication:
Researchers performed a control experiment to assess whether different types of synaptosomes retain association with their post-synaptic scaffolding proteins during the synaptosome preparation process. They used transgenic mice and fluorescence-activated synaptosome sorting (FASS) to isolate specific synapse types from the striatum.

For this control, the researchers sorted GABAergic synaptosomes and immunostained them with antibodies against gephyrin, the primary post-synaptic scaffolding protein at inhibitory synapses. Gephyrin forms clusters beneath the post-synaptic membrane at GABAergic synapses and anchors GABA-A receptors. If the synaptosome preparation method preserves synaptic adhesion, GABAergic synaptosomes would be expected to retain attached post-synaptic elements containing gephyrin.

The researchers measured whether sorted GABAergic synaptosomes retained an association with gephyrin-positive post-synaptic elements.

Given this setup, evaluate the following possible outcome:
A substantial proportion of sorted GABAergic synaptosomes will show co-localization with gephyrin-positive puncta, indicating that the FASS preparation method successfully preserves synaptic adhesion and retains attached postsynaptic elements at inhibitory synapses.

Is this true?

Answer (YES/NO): NO